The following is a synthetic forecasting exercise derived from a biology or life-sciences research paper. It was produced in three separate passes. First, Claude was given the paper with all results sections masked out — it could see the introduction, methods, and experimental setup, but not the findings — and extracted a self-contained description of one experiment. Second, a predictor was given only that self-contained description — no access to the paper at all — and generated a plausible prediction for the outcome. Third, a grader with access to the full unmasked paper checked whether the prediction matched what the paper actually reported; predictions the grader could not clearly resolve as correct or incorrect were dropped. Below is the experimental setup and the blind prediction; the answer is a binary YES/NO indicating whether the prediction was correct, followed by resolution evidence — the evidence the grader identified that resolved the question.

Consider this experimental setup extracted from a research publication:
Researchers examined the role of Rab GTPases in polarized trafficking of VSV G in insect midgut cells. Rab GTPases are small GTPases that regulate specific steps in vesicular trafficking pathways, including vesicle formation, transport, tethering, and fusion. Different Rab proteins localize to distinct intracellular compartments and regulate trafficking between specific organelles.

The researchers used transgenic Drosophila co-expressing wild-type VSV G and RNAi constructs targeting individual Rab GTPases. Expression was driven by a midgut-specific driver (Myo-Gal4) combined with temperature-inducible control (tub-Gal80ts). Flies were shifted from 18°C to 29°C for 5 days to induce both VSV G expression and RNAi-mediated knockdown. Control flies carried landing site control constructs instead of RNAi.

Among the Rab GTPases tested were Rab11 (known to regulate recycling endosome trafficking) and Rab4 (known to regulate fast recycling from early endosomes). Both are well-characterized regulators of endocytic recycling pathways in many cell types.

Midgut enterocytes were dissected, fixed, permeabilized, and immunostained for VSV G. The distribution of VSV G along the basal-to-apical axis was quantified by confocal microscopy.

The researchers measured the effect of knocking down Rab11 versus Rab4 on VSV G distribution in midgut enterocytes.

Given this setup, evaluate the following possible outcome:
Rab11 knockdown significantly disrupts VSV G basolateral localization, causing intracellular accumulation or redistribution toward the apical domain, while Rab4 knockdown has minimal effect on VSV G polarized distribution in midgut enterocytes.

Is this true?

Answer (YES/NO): NO